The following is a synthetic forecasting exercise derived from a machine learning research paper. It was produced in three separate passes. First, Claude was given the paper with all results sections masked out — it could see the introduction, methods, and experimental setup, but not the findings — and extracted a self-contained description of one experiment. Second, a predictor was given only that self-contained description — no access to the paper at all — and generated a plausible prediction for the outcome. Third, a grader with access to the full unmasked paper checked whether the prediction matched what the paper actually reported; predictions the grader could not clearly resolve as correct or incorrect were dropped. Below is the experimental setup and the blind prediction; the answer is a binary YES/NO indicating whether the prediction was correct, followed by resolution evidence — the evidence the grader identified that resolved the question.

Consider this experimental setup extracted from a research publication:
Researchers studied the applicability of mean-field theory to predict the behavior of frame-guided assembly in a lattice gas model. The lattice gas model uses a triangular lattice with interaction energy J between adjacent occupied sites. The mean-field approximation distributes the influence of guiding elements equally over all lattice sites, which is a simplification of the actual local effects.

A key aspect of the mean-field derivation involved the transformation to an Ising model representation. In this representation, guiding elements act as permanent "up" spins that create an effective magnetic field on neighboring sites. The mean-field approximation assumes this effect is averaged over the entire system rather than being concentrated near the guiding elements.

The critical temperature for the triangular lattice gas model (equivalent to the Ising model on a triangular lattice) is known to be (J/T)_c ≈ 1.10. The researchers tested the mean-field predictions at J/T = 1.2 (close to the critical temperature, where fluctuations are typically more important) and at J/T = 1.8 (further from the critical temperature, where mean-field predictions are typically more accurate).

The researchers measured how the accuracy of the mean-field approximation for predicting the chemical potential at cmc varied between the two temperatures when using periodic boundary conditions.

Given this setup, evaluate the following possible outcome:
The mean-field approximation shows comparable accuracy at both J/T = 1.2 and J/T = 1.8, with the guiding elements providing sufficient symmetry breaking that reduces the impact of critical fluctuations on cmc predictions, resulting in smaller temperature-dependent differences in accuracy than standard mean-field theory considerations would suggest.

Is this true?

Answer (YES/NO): YES